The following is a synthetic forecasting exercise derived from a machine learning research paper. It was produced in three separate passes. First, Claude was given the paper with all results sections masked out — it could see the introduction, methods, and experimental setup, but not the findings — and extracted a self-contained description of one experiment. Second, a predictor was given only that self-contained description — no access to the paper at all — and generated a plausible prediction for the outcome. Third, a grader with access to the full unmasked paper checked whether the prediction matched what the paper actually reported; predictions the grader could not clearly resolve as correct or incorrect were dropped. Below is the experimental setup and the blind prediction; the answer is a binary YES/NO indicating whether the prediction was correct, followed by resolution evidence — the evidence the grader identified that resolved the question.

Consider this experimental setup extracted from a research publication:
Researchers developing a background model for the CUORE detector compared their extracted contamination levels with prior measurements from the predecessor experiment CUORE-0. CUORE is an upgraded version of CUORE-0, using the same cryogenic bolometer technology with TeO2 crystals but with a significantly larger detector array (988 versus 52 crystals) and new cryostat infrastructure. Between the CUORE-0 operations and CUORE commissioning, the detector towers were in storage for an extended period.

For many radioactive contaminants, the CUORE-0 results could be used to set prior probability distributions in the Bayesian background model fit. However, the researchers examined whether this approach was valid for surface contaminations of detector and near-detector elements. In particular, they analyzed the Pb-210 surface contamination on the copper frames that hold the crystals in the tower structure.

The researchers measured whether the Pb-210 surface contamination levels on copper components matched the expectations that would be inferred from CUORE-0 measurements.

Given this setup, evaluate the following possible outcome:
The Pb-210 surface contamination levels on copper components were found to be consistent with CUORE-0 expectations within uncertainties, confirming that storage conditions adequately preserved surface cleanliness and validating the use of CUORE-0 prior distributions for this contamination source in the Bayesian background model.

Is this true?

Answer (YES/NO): NO